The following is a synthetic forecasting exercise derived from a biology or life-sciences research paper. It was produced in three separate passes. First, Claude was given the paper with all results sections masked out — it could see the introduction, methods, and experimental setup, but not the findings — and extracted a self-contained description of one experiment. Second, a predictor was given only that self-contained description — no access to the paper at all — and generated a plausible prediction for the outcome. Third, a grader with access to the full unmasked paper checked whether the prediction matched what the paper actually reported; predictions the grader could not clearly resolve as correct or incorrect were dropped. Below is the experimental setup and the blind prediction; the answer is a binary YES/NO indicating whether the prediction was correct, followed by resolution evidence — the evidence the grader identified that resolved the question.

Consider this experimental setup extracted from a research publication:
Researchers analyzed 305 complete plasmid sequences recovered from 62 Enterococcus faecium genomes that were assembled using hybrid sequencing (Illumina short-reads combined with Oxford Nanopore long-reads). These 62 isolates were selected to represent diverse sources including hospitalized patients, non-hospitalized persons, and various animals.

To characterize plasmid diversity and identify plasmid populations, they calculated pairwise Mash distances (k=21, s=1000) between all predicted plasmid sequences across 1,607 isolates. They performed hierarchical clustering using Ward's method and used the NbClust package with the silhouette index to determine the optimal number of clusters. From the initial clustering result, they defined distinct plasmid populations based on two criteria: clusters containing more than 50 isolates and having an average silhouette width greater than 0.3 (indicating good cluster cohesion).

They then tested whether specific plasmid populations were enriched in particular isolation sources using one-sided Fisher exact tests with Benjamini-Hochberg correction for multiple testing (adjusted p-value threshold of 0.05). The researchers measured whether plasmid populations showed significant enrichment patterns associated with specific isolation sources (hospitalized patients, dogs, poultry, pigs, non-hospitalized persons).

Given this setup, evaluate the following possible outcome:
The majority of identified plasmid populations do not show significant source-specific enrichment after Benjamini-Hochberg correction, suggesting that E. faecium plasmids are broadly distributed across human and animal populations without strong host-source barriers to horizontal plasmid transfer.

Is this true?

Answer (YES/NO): NO